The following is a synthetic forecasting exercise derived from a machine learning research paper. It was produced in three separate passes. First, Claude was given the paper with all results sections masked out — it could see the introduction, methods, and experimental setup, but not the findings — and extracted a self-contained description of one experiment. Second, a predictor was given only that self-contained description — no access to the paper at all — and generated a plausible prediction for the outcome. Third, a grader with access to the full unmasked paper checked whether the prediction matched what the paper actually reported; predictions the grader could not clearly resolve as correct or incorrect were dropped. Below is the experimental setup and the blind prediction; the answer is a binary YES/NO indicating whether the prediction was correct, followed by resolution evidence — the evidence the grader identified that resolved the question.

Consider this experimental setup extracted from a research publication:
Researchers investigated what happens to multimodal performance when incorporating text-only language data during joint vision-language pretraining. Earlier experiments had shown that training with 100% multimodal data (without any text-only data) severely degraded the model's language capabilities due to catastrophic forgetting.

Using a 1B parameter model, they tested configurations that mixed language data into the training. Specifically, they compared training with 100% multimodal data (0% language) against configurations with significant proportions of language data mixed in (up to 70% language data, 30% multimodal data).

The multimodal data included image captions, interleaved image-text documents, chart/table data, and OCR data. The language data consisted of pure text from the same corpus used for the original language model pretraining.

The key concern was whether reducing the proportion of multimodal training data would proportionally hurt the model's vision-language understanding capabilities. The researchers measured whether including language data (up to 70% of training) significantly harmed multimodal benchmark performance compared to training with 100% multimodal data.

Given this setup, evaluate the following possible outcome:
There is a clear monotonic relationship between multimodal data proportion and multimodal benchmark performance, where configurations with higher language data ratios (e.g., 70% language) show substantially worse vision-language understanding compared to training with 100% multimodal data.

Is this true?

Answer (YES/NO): NO